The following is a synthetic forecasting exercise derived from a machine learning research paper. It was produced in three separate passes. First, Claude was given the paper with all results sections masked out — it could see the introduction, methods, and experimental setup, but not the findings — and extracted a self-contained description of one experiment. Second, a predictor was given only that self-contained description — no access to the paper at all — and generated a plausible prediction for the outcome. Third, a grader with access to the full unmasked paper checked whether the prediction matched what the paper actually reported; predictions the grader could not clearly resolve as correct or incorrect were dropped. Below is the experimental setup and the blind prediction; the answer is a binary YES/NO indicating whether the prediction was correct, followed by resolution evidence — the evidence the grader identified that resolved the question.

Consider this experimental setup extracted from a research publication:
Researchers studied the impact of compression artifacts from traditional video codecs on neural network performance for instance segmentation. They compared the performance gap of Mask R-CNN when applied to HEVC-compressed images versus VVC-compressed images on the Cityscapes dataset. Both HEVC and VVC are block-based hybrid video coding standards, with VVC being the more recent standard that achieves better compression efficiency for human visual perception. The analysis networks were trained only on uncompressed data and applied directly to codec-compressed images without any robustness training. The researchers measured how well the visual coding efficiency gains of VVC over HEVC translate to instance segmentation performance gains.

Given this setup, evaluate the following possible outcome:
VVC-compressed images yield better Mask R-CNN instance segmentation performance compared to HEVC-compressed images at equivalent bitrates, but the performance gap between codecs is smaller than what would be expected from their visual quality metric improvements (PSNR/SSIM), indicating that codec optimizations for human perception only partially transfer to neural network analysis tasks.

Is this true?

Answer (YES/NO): YES